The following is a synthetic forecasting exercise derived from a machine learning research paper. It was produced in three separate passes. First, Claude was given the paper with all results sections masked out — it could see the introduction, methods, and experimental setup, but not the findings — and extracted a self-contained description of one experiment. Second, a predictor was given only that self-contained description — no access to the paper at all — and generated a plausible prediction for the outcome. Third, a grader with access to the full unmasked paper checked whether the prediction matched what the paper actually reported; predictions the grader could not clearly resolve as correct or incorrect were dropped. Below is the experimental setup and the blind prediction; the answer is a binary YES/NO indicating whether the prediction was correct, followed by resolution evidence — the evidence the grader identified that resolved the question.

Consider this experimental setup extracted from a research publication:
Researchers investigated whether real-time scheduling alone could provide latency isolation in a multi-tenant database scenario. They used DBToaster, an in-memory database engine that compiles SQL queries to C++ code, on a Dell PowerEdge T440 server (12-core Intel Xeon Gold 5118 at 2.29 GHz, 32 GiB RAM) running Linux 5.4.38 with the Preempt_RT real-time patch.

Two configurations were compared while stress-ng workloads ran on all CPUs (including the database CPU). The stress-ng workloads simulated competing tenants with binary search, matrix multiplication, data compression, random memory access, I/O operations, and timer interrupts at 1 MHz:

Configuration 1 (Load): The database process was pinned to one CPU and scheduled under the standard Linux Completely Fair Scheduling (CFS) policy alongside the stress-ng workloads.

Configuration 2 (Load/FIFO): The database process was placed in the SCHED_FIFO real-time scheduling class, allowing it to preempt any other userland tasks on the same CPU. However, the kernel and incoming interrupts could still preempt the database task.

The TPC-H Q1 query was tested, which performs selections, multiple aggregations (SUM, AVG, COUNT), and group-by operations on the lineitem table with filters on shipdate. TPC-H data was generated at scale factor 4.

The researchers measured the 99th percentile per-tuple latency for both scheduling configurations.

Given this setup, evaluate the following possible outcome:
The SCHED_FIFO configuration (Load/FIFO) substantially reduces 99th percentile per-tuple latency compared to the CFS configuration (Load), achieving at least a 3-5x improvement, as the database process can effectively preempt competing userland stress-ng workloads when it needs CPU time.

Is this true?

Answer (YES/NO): YES